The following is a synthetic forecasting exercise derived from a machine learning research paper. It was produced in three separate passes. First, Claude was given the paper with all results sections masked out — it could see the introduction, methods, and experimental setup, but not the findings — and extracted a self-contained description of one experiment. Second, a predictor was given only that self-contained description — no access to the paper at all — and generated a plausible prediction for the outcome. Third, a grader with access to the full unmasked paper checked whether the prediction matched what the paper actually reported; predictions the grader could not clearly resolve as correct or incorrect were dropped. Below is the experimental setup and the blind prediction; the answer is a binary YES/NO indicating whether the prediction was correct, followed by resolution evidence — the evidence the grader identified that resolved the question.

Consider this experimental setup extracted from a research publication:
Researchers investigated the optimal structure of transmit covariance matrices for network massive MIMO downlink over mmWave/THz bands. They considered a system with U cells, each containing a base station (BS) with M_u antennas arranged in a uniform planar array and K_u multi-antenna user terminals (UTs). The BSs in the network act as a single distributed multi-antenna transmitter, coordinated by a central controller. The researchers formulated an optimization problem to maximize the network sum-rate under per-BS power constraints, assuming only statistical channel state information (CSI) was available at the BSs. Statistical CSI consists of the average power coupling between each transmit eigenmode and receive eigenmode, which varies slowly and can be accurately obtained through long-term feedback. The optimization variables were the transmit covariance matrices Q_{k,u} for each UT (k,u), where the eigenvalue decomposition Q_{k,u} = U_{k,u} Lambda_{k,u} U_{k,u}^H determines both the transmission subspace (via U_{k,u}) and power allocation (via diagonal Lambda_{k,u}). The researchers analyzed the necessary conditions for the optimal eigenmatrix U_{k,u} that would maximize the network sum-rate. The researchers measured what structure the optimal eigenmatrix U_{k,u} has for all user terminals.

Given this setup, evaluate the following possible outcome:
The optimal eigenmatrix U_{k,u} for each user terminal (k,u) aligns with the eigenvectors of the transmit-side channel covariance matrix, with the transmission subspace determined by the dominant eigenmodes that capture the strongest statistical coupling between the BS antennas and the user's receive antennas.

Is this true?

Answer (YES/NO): NO